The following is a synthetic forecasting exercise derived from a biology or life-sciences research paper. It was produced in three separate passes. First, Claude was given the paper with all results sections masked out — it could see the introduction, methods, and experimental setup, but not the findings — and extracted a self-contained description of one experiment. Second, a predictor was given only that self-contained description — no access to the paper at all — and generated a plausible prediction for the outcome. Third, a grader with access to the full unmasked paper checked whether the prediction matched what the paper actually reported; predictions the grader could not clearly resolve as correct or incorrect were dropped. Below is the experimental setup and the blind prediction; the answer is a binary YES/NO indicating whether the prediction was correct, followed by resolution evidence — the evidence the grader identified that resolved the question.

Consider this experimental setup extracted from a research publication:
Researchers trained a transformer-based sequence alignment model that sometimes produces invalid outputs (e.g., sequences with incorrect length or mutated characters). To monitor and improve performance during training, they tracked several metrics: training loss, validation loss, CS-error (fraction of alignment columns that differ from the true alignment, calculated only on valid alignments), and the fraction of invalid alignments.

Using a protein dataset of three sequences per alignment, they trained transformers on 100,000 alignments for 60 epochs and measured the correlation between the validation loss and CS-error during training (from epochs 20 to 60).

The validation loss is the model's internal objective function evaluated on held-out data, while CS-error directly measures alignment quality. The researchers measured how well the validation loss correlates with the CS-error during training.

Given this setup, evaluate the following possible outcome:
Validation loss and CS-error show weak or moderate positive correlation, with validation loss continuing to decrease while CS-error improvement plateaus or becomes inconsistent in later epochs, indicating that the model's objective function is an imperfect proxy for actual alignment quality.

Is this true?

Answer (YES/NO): YES